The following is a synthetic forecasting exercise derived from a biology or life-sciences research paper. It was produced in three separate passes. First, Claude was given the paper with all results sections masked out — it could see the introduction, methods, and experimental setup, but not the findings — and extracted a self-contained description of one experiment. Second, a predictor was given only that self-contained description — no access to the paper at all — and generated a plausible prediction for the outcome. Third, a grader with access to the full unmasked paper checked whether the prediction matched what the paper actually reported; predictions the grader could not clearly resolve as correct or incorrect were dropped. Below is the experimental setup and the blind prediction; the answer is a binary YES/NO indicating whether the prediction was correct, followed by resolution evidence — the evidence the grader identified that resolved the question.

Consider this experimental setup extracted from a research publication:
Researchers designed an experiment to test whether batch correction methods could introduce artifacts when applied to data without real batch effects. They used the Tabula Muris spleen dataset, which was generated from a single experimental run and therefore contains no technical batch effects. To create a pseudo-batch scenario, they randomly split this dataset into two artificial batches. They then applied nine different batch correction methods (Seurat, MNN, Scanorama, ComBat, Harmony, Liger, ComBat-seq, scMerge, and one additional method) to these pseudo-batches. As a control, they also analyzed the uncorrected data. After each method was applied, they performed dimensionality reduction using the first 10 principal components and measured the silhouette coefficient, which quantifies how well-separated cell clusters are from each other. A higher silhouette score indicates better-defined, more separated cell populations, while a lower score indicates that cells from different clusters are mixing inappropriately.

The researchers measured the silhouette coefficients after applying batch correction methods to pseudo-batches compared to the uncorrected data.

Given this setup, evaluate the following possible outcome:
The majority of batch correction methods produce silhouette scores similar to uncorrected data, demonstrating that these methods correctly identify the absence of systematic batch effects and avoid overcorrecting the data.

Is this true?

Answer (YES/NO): NO